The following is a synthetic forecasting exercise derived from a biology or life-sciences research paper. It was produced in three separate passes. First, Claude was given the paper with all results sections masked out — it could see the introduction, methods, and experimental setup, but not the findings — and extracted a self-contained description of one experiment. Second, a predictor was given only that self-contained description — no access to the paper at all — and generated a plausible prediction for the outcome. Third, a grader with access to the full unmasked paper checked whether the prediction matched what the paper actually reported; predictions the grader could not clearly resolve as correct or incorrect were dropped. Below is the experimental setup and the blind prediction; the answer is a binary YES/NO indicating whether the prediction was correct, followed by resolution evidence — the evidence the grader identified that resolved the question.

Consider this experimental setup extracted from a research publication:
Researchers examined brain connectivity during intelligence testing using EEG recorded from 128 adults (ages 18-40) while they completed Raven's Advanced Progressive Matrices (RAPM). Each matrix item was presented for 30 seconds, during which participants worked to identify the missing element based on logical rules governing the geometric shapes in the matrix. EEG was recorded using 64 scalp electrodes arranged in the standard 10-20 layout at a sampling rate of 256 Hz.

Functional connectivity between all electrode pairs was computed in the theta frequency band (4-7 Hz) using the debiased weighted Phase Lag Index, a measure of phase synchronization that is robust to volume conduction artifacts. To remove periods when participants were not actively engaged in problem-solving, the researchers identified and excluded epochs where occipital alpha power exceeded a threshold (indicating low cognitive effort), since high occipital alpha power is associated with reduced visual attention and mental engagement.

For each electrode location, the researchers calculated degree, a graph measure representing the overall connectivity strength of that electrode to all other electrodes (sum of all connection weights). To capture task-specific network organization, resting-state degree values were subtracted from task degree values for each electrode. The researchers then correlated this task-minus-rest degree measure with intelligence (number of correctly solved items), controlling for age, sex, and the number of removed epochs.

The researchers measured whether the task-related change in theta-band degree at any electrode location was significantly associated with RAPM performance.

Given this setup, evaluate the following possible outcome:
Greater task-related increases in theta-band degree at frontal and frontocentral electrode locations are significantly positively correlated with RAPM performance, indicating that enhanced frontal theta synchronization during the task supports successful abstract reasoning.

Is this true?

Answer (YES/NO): NO